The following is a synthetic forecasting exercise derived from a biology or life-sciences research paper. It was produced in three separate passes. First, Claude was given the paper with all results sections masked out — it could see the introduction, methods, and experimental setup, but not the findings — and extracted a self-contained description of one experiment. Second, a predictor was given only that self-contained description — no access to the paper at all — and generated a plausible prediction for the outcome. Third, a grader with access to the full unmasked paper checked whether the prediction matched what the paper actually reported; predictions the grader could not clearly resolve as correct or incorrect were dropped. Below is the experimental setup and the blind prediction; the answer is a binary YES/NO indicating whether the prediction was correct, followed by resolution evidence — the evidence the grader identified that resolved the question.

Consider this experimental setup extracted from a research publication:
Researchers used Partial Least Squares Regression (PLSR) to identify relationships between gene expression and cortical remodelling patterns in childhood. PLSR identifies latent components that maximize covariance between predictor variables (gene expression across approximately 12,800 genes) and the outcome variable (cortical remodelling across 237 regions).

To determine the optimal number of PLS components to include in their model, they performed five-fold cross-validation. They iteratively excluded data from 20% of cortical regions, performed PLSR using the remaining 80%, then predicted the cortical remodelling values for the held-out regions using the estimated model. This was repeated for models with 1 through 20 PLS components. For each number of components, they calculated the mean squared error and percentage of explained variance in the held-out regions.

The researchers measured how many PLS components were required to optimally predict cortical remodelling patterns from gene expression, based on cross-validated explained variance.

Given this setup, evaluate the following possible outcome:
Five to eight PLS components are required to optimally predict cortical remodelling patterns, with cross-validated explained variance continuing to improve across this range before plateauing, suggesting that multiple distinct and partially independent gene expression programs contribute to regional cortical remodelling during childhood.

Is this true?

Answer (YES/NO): NO